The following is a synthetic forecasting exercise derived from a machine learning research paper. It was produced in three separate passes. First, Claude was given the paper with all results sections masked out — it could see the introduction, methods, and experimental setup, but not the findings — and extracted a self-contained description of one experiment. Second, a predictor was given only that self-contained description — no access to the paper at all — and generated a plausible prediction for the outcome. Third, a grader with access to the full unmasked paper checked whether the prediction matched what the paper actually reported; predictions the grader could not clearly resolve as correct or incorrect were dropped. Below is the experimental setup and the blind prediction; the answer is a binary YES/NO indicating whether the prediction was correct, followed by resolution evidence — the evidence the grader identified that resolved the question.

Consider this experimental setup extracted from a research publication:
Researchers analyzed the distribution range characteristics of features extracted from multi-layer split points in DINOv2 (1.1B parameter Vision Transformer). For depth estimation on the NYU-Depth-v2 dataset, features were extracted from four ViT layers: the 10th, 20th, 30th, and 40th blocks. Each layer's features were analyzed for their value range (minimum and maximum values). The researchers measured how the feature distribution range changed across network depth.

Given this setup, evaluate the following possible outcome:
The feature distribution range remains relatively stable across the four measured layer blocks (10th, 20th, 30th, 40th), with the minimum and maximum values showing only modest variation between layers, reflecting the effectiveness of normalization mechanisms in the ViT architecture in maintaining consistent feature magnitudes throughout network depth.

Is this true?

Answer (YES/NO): NO